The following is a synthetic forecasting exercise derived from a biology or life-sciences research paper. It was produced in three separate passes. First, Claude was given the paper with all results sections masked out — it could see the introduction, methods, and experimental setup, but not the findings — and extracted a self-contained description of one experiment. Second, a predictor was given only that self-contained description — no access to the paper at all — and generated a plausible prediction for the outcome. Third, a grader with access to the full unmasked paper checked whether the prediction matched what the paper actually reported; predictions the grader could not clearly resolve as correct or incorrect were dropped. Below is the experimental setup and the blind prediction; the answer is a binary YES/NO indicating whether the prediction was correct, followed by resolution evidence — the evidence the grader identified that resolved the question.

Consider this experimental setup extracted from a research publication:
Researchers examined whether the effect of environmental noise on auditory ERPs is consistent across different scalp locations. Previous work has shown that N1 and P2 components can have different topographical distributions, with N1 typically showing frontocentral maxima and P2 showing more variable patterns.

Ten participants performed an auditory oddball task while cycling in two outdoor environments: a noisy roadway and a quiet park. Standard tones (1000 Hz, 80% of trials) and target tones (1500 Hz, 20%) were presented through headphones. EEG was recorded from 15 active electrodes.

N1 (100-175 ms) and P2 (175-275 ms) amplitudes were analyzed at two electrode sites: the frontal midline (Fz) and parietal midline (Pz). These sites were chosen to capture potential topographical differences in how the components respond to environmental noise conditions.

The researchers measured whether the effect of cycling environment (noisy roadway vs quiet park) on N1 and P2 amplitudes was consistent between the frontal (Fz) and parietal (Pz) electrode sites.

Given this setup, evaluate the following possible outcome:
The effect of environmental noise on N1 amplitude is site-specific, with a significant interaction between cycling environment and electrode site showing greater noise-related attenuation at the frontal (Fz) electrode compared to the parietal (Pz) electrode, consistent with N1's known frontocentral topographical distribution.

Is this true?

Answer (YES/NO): NO